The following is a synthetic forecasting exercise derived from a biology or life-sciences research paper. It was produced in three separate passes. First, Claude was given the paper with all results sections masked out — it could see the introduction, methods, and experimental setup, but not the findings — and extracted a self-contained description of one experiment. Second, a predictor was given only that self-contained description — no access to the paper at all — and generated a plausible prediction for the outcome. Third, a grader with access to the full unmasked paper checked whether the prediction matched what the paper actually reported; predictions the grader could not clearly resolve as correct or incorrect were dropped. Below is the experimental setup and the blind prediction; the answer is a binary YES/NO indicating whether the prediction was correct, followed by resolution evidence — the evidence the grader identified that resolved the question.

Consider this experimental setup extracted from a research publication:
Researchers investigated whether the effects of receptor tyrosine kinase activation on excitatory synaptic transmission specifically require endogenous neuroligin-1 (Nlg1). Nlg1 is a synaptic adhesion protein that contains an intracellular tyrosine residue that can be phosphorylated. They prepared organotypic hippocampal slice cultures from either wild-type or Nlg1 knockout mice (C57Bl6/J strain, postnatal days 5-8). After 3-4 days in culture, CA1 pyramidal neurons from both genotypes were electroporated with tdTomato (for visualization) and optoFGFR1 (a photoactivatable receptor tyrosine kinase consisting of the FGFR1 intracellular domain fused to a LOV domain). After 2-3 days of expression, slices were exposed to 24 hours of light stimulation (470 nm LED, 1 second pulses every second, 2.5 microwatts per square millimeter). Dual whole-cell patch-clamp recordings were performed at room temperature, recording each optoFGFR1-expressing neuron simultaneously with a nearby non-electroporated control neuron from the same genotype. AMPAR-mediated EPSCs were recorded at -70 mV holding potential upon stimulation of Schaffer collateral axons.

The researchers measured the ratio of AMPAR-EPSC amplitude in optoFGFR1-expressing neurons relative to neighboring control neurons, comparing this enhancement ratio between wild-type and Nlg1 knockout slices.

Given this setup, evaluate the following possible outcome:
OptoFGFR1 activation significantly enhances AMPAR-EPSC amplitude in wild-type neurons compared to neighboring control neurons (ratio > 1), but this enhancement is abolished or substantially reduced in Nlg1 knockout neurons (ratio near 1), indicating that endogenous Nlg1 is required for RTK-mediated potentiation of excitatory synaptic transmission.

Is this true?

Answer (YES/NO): YES